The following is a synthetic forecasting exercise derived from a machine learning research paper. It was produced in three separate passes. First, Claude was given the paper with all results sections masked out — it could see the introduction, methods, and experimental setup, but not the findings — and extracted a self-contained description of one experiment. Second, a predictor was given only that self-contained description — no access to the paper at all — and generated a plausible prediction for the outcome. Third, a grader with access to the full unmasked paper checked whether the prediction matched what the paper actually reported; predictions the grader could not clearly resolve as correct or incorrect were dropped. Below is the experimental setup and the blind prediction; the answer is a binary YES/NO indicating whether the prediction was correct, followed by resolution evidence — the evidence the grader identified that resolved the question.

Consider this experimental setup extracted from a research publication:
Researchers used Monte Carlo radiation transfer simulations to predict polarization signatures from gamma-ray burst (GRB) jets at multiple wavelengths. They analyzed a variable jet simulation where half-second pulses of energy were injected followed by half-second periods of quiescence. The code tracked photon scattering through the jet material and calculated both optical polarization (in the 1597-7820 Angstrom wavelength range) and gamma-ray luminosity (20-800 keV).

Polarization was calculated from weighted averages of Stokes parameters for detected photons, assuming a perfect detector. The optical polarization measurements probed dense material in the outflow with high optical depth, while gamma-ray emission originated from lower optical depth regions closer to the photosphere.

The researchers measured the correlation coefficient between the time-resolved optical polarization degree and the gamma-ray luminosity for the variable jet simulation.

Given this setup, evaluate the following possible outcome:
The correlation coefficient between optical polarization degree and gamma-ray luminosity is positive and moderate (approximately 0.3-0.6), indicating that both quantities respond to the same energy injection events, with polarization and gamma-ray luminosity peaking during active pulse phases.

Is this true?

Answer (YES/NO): NO